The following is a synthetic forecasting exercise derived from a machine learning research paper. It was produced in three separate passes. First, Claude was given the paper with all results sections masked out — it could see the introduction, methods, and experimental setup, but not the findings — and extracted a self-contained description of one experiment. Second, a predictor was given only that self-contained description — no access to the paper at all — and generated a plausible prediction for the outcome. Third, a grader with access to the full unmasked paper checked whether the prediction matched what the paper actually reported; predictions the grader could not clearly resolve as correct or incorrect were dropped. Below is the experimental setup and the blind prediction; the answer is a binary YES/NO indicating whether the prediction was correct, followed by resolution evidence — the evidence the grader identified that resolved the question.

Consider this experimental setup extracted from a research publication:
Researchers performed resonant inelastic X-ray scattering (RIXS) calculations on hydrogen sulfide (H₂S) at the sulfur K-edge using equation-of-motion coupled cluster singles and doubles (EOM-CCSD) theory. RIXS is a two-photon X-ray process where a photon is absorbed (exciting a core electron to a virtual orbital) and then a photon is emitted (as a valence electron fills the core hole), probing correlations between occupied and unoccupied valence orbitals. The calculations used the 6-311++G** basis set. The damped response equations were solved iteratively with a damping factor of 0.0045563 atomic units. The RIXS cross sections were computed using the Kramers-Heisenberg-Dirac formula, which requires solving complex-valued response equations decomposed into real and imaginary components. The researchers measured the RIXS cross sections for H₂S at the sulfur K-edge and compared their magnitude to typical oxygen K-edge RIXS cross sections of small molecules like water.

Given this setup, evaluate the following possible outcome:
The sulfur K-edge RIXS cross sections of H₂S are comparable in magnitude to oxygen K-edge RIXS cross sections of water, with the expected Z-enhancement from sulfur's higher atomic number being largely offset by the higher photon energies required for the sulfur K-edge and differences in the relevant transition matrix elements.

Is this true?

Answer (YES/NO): NO